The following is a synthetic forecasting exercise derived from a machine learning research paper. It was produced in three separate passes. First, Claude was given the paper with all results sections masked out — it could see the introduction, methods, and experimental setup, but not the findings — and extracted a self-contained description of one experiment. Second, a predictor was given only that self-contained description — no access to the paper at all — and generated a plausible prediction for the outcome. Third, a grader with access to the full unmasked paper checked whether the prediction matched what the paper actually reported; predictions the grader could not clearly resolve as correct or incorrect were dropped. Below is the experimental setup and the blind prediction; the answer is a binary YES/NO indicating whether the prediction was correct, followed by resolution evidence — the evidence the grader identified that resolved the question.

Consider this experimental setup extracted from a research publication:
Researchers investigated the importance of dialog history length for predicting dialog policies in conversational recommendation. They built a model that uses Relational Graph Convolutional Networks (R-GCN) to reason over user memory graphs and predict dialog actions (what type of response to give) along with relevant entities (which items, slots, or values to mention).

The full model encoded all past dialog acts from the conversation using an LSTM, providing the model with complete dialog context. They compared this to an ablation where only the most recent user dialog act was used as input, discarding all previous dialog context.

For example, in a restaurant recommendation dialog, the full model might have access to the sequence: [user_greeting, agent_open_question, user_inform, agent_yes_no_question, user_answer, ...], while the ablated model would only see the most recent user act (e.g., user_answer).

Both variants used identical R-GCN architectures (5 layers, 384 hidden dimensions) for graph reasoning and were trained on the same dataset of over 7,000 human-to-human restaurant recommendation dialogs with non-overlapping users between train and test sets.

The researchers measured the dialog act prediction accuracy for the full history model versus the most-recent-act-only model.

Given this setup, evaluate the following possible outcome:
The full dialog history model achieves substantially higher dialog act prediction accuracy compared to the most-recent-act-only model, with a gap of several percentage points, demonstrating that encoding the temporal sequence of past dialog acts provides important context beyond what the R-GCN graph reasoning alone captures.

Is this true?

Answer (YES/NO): NO